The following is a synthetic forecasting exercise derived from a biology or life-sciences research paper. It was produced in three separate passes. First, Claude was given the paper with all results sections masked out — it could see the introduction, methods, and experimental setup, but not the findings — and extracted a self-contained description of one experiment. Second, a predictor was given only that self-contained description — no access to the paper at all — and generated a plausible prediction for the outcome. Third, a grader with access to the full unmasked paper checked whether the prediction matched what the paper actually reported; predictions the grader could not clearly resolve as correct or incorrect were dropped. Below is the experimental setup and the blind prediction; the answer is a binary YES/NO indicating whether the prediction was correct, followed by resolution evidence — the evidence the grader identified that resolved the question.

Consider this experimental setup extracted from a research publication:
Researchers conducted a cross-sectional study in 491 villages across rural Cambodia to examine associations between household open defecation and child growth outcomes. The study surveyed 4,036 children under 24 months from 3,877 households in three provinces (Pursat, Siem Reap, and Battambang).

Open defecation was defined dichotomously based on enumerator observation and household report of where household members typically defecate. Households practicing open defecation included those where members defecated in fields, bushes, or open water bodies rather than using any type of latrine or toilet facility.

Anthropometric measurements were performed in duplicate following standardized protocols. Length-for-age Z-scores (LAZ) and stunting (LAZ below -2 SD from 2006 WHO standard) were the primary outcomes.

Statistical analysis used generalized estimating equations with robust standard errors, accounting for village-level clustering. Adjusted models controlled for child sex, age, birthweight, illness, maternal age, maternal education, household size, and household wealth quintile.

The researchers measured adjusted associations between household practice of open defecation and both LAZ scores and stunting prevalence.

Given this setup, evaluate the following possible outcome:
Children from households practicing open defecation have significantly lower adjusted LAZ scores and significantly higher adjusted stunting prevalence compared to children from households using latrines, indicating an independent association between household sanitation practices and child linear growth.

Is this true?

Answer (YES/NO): NO